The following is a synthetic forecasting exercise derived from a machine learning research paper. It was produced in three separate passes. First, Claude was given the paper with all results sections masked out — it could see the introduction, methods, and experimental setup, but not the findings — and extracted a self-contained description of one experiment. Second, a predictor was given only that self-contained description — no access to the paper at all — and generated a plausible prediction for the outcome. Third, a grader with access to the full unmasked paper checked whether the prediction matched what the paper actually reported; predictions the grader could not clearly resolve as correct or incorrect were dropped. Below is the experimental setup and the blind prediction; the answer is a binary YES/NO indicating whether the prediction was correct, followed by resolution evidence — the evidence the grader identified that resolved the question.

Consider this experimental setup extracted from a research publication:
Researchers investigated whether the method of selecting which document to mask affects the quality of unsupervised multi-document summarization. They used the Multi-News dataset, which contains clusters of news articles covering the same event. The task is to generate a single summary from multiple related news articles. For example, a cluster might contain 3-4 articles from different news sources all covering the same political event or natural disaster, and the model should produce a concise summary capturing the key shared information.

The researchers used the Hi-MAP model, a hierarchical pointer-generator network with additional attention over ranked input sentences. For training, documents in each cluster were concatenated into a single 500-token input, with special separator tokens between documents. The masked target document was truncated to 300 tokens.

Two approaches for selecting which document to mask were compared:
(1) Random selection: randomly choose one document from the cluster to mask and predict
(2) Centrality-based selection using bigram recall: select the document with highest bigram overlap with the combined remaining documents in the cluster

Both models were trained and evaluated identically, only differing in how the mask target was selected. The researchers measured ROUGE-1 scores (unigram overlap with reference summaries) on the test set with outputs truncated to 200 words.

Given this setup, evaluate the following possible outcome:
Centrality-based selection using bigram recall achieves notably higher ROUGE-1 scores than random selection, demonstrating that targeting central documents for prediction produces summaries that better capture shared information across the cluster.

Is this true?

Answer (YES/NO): YES